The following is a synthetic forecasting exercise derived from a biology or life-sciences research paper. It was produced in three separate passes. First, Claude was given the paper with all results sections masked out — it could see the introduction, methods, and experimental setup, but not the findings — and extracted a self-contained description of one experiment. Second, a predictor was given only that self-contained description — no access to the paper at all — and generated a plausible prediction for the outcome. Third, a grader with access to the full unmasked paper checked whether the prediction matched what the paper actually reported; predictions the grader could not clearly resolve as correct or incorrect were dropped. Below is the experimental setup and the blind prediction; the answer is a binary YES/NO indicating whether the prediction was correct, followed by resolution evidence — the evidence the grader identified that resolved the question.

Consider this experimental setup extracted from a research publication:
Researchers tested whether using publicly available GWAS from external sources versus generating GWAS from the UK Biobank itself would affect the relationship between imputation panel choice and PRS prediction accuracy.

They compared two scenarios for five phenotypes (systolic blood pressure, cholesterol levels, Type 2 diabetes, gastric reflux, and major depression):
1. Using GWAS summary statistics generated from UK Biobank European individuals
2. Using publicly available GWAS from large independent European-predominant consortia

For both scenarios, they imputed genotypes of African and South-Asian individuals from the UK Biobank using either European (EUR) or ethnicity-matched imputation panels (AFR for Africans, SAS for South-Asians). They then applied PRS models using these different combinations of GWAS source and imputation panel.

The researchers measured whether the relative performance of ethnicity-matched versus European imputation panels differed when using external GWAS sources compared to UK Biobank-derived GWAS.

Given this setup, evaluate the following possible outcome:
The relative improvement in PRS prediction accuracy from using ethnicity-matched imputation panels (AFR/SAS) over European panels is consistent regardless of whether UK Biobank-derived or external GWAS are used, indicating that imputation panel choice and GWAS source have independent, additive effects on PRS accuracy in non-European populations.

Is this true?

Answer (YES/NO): NO